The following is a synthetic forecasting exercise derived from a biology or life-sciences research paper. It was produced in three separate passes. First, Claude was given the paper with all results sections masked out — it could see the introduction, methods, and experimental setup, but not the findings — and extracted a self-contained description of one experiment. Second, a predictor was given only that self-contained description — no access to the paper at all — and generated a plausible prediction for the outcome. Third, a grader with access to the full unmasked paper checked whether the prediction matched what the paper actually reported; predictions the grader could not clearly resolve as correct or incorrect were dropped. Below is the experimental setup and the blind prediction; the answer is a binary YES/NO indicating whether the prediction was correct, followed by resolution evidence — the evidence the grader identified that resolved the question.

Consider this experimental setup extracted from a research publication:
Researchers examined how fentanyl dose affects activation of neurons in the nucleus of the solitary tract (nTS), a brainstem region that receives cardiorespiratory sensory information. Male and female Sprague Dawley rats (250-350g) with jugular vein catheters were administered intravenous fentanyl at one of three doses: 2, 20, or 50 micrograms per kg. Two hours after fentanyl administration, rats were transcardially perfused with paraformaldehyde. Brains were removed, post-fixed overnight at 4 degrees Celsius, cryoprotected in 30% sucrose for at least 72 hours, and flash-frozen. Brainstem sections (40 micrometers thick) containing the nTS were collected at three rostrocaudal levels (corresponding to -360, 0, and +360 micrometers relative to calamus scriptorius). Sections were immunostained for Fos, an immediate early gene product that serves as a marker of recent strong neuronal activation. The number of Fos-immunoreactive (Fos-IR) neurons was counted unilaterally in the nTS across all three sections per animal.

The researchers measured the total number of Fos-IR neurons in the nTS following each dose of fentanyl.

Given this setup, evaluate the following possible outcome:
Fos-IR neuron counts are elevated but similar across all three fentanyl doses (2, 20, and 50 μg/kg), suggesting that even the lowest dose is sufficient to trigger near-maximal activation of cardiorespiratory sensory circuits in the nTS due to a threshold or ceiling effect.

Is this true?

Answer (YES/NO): NO